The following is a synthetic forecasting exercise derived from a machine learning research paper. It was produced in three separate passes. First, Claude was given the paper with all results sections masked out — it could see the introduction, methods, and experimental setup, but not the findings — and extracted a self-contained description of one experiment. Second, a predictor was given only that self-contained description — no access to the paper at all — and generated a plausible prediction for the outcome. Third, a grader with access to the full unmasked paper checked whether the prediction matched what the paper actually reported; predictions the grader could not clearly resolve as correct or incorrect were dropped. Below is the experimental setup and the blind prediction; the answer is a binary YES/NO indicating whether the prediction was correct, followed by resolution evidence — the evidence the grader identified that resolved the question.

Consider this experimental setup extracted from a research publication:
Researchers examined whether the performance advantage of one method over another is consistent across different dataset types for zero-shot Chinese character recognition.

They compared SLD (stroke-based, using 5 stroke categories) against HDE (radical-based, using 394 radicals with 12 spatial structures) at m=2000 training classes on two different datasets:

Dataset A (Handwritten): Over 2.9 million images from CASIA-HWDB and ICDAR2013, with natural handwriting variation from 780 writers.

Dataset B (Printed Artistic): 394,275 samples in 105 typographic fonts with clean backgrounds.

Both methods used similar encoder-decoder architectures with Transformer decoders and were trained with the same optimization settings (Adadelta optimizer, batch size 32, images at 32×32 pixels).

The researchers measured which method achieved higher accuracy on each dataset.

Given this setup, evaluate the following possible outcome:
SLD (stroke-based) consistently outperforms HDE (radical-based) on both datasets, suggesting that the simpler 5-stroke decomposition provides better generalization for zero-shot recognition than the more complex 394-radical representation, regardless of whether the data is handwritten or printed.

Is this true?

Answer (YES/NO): YES